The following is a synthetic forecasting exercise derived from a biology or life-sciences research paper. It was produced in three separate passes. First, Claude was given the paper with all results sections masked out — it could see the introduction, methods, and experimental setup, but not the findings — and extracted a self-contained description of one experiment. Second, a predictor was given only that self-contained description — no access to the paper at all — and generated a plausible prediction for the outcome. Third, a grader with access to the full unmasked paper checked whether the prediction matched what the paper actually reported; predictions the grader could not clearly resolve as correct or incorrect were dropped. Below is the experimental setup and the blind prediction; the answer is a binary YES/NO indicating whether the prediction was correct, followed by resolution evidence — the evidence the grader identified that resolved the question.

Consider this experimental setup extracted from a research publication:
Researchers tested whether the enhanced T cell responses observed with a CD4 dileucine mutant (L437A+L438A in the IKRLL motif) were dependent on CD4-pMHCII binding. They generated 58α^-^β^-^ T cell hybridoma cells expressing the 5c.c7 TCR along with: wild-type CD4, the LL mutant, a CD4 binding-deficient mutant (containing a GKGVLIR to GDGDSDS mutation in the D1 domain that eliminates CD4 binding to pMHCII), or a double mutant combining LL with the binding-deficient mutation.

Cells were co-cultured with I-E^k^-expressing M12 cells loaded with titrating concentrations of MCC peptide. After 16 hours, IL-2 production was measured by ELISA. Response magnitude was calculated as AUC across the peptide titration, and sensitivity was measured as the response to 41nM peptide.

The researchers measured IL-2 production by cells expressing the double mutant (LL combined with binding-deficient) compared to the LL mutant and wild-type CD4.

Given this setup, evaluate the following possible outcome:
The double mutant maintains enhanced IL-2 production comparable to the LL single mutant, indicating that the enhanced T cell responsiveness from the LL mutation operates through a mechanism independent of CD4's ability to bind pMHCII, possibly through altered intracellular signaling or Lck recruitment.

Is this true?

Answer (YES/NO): NO